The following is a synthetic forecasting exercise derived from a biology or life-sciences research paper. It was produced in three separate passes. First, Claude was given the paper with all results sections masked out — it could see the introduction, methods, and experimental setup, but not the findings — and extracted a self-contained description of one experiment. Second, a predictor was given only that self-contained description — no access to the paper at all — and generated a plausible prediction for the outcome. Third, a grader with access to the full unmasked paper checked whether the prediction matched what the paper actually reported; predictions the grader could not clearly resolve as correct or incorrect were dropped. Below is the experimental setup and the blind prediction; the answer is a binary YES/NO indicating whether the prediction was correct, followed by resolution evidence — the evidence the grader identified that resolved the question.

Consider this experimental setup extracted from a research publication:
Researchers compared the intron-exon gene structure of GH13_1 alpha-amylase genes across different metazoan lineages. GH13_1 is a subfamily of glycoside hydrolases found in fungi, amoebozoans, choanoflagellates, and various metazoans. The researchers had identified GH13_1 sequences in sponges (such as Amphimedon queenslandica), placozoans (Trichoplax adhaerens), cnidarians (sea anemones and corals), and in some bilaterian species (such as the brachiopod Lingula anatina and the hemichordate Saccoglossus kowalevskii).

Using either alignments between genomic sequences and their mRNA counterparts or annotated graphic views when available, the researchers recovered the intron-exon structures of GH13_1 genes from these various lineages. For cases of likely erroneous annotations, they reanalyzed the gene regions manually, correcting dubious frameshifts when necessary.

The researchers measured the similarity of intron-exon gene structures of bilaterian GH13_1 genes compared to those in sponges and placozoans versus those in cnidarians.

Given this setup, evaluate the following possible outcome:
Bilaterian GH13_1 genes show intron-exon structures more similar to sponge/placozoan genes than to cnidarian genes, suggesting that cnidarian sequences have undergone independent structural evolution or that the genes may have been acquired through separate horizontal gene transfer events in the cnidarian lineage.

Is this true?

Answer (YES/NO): YES